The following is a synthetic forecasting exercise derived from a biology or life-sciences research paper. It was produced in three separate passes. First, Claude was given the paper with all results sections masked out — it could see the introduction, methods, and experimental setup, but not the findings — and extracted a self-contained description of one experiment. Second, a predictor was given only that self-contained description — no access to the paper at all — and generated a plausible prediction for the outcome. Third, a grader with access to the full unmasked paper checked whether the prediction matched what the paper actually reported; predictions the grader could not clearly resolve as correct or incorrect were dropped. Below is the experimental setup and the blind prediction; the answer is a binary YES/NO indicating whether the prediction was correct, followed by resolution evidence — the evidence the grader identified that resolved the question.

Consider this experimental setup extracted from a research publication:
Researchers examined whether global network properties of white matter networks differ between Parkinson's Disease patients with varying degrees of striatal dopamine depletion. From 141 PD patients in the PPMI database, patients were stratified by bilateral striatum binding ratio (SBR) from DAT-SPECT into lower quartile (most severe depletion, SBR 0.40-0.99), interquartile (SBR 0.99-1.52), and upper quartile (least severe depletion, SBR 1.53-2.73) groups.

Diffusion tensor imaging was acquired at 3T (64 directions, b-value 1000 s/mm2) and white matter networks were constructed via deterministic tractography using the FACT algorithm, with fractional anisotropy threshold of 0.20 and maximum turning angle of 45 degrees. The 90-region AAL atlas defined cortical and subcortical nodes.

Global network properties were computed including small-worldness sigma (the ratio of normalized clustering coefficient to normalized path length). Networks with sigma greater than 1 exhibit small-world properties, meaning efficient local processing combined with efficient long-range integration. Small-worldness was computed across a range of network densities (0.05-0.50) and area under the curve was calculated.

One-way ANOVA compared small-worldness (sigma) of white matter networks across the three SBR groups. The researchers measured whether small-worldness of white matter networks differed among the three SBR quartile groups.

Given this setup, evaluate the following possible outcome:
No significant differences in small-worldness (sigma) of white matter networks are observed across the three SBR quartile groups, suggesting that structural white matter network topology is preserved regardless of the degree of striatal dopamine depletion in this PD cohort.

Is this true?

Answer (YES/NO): YES